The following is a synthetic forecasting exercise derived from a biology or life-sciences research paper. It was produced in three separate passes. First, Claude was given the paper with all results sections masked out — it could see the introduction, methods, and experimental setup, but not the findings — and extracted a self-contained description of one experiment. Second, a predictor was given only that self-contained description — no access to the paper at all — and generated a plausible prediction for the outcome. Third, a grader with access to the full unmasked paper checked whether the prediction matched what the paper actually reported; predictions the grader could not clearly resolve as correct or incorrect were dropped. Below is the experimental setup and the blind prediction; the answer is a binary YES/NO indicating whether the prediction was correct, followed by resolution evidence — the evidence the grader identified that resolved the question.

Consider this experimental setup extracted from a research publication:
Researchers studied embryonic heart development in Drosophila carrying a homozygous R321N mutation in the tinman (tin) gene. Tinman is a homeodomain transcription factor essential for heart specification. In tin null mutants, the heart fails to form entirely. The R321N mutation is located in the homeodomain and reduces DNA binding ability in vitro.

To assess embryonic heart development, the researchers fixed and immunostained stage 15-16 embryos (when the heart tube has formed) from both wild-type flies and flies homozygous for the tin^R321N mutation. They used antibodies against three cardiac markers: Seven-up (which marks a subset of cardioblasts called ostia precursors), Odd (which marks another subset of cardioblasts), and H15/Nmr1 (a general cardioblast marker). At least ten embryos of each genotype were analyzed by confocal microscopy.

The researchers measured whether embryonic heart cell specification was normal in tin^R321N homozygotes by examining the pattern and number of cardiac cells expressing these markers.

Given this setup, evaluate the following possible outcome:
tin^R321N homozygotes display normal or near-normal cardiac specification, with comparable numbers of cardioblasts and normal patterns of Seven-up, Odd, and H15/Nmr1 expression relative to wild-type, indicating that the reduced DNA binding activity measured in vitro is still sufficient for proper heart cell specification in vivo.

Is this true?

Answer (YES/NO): YES